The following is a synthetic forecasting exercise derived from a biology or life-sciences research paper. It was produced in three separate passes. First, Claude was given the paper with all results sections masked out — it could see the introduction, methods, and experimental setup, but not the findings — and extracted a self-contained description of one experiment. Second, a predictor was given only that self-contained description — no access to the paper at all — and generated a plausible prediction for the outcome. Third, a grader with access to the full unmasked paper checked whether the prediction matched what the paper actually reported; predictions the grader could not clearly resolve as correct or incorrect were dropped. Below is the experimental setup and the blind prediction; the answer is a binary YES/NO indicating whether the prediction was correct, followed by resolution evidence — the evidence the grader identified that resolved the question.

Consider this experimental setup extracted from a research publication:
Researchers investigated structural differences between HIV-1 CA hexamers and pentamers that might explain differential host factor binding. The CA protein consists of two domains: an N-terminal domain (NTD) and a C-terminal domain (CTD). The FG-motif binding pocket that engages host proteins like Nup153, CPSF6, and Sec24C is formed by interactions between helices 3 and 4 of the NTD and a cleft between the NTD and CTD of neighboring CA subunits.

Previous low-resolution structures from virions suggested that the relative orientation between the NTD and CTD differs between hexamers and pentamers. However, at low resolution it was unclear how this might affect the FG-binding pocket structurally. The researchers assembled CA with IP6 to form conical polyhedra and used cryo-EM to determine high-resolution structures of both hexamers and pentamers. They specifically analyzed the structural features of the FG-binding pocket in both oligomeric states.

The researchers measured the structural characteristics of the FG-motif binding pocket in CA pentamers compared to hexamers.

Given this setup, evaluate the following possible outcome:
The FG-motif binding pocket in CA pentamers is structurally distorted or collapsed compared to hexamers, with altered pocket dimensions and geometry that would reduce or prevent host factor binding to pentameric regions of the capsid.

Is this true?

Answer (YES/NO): YES